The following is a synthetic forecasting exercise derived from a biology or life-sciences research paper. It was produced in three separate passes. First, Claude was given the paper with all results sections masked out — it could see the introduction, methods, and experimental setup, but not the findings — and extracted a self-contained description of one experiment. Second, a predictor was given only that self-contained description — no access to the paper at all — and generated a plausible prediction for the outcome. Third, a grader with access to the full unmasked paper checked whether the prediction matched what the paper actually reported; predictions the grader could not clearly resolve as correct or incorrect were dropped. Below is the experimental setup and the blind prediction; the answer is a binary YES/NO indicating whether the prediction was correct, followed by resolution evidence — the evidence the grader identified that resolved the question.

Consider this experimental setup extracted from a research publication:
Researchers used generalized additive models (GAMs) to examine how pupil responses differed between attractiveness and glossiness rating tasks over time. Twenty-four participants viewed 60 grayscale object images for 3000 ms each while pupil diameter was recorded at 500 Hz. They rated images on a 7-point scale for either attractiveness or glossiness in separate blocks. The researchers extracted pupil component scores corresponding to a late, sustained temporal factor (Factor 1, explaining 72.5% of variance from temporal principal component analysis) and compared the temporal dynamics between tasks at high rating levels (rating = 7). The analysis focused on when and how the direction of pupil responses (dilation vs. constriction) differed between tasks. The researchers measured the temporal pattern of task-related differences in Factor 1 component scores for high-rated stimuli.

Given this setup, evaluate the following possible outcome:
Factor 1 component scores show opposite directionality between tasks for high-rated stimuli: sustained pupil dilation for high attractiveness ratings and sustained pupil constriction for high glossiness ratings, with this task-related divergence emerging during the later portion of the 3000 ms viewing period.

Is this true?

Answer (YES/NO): YES